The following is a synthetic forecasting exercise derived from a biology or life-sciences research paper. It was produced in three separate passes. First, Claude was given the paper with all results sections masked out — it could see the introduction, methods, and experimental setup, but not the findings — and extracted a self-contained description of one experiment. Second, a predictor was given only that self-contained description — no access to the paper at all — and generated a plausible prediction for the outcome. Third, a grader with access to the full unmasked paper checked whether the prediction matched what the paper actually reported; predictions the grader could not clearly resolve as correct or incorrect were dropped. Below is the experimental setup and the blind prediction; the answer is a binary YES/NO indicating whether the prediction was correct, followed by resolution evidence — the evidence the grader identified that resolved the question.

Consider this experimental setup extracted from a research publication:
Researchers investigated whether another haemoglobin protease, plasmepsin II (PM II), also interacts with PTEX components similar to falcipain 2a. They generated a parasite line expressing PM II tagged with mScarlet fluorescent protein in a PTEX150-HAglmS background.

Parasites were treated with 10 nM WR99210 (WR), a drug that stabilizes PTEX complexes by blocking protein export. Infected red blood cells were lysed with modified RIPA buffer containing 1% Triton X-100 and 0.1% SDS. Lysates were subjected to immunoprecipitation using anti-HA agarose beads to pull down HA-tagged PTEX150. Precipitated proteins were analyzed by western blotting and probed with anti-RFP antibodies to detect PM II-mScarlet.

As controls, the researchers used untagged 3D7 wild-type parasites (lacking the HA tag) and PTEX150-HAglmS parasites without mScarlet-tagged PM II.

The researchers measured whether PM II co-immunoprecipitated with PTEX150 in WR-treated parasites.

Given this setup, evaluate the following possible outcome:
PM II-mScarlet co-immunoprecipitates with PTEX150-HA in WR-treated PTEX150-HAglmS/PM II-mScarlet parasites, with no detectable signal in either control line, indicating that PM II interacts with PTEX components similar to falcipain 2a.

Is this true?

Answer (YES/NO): YES